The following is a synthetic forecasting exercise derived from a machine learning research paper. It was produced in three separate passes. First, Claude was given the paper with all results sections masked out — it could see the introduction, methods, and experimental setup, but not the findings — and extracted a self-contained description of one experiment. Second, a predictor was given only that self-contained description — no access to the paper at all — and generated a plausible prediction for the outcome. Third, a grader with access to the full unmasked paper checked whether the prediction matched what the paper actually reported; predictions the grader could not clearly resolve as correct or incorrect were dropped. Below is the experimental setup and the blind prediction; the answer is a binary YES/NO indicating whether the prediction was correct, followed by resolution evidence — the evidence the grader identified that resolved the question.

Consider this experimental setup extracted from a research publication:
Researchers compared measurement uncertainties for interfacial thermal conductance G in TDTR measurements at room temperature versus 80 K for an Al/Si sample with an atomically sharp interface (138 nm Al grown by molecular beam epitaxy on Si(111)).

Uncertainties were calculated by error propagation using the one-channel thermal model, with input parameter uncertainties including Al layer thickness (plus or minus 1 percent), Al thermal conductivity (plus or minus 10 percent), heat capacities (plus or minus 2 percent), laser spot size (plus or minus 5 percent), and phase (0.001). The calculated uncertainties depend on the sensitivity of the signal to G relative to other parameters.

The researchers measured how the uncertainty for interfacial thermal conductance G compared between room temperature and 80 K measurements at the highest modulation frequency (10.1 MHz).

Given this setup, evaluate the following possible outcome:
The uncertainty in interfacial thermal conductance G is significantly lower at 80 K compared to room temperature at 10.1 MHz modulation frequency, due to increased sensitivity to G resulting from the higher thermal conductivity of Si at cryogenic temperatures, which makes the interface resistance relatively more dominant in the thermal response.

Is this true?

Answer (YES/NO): YES